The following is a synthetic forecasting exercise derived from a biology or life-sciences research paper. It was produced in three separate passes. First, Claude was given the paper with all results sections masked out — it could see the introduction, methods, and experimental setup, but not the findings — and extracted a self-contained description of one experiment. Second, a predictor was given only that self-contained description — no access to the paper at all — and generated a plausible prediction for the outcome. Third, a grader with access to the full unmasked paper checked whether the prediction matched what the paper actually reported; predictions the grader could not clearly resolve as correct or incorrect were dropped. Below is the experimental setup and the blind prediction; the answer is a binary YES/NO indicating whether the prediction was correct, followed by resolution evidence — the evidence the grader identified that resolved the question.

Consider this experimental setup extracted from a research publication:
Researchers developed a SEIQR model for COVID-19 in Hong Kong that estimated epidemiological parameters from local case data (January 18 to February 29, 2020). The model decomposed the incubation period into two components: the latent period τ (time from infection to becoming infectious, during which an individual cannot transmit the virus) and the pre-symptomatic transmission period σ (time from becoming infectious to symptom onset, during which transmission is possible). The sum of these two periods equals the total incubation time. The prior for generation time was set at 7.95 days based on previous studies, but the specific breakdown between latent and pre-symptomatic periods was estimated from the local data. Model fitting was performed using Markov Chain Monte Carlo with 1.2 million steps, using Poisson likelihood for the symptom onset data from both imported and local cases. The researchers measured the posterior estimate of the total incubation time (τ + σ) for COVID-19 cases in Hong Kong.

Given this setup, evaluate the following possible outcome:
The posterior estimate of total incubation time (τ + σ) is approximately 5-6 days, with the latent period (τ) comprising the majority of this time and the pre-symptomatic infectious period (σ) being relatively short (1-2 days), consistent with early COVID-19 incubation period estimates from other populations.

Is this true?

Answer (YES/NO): NO